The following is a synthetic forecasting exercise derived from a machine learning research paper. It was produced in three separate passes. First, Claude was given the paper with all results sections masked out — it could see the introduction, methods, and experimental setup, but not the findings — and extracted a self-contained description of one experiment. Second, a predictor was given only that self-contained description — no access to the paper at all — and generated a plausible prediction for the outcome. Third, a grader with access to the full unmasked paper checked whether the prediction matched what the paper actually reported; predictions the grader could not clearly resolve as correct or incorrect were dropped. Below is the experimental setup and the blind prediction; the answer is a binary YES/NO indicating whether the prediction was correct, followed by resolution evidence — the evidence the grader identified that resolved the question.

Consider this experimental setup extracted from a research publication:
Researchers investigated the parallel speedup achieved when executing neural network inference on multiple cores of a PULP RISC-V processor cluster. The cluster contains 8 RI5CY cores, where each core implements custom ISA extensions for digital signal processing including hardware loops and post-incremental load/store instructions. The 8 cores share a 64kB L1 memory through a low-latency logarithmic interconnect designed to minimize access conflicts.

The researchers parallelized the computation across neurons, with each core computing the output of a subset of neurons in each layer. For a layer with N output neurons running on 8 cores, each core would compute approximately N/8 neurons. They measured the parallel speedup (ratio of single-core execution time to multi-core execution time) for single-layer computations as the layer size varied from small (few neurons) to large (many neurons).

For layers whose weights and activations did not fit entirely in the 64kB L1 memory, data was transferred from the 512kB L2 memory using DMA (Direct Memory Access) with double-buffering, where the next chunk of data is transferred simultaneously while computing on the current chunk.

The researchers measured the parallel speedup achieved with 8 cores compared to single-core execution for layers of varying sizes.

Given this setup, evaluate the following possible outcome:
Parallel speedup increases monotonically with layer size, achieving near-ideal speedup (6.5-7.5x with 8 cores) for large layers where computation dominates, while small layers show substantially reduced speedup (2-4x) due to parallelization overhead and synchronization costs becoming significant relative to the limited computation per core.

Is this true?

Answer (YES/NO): NO